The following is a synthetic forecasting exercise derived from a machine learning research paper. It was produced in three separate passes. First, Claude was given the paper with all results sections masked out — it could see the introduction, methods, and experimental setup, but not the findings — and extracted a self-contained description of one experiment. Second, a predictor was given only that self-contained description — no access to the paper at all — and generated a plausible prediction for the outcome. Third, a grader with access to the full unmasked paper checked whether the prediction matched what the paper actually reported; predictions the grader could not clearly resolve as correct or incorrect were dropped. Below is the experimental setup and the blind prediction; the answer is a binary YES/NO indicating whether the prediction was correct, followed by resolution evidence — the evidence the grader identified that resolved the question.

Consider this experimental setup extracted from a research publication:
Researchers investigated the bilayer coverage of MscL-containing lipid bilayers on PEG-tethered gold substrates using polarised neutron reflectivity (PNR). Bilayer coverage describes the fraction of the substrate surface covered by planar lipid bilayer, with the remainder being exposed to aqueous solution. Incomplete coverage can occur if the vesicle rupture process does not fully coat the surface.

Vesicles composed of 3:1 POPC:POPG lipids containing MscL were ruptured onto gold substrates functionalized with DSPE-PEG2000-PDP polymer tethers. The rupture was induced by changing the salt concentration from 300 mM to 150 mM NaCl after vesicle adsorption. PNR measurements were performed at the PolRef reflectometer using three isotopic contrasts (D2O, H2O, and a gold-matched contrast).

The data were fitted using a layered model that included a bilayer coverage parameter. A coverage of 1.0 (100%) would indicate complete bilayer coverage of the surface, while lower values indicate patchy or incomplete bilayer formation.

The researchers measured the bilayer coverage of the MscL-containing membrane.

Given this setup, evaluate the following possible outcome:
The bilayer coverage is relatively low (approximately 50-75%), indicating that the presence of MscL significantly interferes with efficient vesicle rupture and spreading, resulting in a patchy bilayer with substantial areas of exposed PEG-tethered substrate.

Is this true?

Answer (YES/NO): YES